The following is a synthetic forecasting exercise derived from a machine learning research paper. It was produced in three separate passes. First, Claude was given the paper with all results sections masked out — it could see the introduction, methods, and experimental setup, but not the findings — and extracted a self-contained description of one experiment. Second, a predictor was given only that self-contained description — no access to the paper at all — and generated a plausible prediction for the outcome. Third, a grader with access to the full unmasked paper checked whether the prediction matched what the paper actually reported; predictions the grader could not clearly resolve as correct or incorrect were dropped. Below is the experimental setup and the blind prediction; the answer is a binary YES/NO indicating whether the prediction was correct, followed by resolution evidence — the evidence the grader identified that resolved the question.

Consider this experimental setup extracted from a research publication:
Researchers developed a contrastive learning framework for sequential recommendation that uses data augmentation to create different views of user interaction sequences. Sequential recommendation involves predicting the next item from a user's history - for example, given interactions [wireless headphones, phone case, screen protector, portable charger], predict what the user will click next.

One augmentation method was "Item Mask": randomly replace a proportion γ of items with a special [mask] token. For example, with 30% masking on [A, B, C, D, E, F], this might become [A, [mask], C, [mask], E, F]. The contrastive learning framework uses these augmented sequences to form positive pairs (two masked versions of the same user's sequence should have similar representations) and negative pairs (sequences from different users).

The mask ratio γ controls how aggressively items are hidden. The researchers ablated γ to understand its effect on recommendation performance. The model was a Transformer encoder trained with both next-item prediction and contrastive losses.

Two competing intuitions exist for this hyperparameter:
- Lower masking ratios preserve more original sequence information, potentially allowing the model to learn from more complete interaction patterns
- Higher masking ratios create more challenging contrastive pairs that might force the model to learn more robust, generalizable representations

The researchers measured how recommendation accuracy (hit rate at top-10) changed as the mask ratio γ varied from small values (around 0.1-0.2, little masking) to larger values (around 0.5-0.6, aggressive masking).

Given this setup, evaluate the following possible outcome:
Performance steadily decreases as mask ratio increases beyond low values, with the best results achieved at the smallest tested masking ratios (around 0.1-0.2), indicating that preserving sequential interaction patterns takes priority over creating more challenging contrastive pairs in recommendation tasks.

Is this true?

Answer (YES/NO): NO